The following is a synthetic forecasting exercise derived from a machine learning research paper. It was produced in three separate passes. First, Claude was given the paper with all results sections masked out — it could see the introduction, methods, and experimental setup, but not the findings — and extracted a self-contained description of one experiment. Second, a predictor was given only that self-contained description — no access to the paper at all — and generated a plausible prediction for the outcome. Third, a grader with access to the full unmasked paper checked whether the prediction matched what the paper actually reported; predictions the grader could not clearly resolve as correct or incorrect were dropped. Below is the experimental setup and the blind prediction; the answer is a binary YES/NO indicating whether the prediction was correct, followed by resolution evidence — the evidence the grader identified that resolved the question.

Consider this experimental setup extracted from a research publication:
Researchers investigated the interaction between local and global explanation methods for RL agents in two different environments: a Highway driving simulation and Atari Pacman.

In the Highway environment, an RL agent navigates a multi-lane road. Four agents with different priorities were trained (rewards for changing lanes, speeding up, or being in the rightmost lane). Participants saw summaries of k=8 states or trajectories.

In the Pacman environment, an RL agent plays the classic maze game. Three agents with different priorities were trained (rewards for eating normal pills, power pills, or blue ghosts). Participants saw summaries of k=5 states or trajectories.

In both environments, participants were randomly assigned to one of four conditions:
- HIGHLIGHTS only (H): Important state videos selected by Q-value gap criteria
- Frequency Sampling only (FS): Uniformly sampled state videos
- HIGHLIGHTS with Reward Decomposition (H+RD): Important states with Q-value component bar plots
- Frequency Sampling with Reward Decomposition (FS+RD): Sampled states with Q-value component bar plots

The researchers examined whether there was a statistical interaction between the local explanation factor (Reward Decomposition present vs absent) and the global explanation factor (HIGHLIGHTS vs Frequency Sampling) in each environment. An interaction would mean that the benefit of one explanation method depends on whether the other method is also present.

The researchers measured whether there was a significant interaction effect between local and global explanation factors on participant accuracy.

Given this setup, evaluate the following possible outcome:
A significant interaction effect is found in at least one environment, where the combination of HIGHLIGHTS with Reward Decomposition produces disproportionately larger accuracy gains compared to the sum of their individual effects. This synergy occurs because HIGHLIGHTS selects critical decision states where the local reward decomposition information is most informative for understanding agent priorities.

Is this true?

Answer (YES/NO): NO